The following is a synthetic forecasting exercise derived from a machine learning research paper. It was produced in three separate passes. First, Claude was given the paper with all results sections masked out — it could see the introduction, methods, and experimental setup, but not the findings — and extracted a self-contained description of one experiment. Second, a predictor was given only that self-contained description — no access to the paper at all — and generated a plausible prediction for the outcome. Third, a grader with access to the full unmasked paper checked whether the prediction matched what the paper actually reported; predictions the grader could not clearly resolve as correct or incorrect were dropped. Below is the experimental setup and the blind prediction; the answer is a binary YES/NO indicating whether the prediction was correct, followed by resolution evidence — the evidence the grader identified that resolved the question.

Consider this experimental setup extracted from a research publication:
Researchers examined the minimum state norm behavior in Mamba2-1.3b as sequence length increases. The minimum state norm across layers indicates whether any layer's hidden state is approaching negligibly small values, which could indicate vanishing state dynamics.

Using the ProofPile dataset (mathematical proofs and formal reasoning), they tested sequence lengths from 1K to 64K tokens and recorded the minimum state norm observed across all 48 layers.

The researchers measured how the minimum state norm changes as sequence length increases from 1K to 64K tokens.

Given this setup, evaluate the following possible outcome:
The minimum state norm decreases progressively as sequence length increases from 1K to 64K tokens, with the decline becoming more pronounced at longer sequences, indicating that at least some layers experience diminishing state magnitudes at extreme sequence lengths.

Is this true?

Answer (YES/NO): NO